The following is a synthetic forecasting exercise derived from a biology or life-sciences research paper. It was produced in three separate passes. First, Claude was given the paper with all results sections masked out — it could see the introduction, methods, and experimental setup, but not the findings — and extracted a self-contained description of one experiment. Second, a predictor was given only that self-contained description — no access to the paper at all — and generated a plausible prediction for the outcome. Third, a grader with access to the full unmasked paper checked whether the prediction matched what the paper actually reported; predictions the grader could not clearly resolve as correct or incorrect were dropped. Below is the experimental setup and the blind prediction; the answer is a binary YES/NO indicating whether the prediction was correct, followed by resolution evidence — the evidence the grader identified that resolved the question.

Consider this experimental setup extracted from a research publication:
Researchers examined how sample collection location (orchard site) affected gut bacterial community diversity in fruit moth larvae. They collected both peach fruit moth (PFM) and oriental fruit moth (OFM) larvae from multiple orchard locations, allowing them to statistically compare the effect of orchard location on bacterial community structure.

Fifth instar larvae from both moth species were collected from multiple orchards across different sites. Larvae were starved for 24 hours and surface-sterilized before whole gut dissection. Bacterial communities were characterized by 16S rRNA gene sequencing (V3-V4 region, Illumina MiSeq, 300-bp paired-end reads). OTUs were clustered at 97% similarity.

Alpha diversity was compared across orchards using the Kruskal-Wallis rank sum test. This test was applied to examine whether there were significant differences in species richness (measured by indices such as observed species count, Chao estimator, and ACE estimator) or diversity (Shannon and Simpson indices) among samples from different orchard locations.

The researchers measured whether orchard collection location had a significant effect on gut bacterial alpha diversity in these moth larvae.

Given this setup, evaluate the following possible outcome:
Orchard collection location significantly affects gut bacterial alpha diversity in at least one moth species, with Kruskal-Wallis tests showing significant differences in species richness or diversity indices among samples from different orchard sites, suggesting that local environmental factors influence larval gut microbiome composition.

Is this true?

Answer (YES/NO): NO